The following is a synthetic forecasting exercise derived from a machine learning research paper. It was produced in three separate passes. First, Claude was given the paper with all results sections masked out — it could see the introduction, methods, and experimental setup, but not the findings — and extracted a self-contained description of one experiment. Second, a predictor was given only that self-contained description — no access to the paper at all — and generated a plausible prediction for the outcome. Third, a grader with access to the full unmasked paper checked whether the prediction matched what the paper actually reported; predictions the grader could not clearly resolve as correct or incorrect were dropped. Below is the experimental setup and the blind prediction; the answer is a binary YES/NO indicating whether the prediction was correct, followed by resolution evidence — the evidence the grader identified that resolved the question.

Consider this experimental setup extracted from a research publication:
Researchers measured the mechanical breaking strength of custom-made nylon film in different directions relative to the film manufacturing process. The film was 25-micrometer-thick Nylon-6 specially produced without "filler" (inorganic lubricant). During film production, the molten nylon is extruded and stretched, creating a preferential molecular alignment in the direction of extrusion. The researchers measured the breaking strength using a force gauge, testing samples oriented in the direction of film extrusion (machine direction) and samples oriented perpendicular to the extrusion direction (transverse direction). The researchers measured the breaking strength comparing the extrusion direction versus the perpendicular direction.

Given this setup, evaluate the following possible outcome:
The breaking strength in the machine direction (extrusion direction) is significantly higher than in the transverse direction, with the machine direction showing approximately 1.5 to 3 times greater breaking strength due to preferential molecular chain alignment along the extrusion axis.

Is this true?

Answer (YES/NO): NO